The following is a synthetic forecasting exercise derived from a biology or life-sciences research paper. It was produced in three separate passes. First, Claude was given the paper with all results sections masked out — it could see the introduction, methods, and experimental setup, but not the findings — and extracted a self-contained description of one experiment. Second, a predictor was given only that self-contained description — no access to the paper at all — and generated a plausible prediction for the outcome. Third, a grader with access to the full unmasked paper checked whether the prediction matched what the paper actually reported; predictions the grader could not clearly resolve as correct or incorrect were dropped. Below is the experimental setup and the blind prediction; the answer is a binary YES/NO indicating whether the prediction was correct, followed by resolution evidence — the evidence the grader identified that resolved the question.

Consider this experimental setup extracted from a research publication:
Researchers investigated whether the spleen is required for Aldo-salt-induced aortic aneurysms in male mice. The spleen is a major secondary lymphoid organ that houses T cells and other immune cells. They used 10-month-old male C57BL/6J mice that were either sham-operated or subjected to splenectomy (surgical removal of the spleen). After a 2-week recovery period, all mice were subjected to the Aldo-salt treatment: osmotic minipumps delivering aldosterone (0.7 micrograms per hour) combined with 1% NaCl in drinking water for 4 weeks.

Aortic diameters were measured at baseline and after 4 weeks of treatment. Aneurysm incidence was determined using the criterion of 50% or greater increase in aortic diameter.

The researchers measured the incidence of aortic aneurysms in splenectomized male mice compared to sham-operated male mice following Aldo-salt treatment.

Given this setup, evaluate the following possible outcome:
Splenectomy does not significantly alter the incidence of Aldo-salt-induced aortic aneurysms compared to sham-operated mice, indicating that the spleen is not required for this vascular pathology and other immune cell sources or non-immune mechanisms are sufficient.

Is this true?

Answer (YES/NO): NO